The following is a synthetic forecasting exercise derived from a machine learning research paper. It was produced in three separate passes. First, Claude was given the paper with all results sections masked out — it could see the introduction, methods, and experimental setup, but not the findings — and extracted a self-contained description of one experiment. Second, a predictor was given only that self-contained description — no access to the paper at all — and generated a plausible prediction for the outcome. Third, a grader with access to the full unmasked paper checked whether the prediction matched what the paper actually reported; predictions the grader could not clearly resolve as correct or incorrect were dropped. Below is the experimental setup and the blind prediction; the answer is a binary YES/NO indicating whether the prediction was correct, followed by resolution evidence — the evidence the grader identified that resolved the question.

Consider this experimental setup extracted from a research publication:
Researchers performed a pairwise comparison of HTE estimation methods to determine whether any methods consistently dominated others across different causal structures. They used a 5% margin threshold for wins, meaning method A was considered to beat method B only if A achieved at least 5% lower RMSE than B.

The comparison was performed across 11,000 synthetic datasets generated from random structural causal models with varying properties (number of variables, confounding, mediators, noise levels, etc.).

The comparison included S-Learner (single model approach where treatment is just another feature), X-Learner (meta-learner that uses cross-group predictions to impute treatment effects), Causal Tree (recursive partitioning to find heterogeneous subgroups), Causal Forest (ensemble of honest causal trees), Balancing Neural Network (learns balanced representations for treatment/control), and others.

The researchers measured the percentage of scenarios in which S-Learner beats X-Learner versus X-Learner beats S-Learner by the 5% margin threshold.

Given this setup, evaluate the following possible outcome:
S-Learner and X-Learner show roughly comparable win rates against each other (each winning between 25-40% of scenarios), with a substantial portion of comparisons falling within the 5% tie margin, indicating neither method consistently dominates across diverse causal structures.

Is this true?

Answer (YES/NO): NO